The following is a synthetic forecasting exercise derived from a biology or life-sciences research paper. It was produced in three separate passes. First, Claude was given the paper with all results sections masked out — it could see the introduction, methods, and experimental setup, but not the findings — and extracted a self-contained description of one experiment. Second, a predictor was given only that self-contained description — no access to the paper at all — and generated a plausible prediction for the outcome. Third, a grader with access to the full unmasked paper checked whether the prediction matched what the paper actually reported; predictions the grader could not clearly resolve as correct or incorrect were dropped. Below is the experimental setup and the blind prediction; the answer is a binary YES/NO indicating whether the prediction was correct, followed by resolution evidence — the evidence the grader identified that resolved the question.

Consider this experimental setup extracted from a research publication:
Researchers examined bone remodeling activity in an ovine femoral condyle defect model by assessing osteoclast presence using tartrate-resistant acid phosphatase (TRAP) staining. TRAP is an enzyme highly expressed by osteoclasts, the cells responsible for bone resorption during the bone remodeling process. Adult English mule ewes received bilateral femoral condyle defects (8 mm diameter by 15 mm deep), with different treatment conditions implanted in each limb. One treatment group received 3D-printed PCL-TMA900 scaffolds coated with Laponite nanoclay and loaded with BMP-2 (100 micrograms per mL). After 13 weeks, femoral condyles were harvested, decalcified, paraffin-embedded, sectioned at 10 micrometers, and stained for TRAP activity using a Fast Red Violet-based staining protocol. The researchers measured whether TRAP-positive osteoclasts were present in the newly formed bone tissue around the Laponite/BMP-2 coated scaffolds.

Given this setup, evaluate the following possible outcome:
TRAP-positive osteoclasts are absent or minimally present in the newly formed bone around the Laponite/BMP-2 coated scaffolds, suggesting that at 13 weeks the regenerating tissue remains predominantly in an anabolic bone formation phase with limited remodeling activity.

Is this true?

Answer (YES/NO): YES